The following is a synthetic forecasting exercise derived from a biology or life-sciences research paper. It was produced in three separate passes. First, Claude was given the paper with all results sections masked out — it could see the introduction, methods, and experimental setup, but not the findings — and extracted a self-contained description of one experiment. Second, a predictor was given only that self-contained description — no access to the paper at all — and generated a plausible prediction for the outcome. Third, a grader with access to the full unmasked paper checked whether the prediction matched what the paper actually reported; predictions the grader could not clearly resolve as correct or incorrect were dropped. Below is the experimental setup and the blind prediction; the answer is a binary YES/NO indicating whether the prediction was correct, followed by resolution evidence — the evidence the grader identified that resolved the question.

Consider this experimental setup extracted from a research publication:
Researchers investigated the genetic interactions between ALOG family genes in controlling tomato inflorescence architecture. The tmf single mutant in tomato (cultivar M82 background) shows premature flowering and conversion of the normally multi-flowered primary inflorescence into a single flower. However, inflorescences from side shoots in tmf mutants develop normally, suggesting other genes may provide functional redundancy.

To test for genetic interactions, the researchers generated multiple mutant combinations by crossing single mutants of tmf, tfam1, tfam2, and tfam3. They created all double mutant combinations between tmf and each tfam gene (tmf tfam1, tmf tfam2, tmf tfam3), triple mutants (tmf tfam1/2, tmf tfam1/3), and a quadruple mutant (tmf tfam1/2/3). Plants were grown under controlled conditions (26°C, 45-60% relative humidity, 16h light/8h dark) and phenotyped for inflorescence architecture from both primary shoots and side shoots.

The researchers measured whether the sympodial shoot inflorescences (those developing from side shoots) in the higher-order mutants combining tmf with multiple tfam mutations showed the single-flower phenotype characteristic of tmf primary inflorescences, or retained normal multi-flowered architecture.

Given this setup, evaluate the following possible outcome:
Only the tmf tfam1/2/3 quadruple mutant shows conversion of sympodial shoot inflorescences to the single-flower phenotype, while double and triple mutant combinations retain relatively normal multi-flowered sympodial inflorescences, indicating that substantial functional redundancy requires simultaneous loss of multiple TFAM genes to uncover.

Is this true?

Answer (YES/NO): NO